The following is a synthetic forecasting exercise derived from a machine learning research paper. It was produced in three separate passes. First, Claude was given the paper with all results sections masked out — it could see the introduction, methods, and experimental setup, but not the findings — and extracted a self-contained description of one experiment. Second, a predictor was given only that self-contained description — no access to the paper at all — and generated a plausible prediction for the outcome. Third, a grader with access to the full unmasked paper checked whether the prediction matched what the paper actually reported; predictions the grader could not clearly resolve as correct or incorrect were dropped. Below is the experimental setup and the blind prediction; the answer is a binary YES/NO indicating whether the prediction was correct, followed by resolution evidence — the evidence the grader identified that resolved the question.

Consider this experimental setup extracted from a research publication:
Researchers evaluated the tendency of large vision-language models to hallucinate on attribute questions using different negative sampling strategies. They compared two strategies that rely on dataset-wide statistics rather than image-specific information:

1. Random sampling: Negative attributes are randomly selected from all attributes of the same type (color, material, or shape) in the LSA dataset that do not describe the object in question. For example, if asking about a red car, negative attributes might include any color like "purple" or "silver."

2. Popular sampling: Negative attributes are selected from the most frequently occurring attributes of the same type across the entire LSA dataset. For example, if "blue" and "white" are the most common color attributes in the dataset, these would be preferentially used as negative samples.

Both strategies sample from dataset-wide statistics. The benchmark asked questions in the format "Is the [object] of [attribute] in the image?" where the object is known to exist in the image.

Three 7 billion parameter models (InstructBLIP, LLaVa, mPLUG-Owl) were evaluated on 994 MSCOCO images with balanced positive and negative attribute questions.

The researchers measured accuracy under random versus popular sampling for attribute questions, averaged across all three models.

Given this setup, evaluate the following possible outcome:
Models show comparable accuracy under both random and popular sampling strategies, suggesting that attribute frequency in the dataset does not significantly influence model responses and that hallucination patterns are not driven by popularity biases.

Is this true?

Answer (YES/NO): NO